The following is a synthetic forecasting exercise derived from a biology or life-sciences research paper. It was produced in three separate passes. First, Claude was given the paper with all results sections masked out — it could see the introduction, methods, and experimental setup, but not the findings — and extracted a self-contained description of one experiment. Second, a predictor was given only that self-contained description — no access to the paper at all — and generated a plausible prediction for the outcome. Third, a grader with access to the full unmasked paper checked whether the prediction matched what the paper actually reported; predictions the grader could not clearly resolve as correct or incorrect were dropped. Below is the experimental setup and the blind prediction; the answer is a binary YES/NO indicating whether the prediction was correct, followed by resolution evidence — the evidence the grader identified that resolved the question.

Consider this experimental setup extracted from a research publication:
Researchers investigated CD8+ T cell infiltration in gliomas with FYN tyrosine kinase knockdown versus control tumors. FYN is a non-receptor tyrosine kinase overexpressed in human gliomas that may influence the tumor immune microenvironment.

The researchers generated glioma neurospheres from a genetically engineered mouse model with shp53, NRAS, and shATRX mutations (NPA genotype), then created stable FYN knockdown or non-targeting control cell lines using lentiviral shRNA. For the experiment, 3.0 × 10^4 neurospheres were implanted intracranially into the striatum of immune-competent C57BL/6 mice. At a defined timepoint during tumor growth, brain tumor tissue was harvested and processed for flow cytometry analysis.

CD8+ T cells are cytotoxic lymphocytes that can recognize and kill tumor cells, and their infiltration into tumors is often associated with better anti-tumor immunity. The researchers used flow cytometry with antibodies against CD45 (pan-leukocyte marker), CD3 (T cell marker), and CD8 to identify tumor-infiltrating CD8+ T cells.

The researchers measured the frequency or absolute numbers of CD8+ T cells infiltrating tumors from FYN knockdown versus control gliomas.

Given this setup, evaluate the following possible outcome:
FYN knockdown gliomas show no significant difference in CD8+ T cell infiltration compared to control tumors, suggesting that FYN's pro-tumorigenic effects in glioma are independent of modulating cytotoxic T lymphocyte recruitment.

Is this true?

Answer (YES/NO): YES